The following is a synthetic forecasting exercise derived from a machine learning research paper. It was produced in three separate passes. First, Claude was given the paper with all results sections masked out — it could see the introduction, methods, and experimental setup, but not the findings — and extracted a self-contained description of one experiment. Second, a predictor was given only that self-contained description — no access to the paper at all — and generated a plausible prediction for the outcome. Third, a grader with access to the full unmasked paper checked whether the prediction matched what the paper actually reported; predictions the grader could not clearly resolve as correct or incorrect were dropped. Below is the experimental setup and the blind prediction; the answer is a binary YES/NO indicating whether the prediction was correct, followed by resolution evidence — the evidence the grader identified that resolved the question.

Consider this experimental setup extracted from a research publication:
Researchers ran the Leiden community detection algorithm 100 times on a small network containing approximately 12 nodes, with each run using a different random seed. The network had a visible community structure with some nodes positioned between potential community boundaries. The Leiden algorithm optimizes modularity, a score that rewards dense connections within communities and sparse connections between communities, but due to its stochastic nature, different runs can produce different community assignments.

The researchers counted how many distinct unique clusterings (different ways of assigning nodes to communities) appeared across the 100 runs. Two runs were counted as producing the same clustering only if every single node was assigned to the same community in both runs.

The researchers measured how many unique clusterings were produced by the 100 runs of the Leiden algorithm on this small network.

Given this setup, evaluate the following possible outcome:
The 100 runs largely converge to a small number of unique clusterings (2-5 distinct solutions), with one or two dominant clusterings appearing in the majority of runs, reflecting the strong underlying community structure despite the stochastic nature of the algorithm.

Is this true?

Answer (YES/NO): YES